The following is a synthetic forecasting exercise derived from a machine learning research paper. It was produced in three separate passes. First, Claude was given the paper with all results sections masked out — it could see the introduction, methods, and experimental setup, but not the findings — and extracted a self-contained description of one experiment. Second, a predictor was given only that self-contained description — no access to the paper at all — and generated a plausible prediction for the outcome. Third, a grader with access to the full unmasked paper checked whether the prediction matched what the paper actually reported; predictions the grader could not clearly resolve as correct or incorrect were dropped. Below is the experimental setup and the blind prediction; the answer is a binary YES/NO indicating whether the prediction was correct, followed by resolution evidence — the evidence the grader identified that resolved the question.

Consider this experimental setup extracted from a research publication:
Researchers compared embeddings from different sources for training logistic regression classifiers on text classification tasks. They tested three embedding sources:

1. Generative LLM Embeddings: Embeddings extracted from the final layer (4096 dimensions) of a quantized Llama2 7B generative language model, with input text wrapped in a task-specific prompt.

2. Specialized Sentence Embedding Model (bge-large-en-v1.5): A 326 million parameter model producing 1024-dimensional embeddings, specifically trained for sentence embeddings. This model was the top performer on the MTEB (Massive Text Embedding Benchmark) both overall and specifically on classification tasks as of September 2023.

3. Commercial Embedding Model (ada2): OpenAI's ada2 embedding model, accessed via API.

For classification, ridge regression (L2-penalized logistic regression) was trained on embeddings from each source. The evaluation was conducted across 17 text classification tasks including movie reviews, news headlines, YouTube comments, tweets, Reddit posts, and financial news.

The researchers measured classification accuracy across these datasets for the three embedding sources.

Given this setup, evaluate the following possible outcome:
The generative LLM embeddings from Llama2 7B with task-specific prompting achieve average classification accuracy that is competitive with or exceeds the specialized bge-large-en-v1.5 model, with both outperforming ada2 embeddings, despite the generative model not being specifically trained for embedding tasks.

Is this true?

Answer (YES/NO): NO